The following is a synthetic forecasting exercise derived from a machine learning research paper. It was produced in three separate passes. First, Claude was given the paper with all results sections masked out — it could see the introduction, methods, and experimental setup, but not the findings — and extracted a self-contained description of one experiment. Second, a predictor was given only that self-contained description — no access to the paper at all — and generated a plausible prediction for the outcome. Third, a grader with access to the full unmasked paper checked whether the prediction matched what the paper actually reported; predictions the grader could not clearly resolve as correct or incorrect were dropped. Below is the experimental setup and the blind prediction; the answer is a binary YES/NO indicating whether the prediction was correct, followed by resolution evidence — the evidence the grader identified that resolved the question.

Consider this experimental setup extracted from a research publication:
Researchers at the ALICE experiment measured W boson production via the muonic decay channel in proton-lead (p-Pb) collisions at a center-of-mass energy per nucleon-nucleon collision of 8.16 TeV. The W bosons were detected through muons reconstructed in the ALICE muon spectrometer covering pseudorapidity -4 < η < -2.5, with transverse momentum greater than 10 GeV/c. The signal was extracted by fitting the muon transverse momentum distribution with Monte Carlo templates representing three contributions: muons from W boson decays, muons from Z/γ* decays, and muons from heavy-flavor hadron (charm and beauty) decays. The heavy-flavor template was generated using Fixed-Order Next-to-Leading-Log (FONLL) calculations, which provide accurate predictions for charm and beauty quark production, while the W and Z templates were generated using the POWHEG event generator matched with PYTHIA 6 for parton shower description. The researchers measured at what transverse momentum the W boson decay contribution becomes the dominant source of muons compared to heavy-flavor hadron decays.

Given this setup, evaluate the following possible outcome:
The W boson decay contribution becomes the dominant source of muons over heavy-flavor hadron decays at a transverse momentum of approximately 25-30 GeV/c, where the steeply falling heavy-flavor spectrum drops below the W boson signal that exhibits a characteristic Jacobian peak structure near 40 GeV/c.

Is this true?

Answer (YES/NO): YES